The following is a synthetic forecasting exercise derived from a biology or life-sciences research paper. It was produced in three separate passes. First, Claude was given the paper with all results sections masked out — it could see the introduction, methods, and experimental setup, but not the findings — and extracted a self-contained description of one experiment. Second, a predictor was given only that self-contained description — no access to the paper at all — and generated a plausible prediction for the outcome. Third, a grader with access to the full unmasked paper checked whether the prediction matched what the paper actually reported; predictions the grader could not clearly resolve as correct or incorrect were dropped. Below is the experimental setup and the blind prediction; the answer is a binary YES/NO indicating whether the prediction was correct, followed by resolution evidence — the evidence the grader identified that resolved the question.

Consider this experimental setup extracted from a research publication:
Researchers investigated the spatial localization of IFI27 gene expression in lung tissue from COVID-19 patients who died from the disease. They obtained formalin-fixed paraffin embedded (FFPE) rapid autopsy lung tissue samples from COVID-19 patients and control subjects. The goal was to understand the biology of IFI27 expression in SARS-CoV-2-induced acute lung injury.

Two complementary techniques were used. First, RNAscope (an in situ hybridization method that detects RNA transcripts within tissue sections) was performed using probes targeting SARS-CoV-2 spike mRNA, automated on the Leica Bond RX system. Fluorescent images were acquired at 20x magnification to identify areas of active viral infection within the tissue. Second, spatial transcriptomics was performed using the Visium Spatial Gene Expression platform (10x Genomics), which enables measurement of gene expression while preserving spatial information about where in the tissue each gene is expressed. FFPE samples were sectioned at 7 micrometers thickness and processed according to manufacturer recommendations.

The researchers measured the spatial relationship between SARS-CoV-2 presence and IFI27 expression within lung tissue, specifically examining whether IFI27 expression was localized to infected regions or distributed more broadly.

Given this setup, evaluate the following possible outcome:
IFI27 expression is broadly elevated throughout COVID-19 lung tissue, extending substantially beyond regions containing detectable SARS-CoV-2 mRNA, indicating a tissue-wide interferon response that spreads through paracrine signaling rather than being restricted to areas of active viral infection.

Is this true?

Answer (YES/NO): NO